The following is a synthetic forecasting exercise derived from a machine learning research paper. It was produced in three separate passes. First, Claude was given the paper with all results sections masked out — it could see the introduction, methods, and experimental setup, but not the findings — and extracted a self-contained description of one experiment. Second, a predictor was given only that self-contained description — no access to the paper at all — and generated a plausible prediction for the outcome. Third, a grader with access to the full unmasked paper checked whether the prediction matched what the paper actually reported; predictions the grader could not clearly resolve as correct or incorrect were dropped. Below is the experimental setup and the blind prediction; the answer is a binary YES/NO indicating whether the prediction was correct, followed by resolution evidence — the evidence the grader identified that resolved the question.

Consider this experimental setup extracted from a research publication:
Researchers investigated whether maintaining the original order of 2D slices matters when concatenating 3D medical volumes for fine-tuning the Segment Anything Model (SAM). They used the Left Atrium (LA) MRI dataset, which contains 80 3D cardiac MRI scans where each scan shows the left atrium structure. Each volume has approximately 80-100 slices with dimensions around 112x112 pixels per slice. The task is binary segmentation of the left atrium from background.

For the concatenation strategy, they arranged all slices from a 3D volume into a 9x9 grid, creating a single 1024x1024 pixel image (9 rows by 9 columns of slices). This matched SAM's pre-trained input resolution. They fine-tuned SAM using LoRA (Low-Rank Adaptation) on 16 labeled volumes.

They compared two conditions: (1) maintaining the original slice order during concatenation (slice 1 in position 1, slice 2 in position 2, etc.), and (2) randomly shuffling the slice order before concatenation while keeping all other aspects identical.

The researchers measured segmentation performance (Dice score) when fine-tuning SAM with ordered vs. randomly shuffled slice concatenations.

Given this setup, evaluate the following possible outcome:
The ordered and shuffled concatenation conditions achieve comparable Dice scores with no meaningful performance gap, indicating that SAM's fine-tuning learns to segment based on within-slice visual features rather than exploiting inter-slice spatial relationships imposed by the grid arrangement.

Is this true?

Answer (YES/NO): NO